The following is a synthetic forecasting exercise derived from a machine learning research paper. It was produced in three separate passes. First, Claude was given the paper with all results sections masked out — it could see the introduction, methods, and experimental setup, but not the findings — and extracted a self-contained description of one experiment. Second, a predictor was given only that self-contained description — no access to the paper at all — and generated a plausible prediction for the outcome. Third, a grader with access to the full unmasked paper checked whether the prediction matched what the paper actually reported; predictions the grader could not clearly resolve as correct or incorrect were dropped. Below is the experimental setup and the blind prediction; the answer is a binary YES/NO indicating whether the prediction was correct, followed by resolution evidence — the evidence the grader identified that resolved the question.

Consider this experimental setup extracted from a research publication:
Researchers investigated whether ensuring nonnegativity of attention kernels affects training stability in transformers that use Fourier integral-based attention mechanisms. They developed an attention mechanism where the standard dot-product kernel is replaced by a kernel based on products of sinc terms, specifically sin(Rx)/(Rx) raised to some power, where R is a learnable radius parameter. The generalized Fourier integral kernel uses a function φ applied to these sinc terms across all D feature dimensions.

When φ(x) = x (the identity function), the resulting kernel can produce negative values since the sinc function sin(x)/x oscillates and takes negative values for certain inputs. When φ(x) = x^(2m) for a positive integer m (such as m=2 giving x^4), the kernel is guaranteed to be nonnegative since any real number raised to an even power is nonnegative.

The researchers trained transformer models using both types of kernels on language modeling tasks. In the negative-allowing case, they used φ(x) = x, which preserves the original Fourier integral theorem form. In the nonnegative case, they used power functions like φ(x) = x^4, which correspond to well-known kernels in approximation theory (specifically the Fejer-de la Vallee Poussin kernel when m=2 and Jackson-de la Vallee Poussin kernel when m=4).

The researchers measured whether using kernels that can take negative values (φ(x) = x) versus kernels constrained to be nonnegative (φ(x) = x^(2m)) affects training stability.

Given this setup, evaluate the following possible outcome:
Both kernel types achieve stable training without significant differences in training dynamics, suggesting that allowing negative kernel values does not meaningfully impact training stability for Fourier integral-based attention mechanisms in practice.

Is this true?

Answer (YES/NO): NO